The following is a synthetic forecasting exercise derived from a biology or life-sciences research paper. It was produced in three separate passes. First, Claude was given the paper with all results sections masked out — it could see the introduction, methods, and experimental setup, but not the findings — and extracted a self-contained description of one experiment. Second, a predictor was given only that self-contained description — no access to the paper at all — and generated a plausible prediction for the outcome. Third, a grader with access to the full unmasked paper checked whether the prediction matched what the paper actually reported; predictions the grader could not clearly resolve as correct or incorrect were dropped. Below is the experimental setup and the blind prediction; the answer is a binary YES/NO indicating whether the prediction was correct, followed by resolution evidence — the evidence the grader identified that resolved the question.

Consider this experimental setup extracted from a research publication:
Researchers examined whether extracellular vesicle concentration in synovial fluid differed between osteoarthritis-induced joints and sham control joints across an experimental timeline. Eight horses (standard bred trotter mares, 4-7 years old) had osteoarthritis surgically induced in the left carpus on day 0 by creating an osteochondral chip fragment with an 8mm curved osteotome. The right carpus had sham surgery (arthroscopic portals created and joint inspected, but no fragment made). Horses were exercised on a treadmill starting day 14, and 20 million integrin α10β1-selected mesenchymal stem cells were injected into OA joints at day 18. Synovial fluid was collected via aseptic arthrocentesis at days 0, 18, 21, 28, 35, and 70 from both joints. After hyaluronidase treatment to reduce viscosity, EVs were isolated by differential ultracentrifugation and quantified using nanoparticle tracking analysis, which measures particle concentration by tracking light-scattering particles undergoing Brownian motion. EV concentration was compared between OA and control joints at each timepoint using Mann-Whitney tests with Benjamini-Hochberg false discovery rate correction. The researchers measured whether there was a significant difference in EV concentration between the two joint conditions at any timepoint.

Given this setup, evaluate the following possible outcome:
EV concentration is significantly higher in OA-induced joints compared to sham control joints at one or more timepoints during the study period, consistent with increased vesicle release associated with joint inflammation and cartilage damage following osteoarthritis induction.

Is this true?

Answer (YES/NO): NO